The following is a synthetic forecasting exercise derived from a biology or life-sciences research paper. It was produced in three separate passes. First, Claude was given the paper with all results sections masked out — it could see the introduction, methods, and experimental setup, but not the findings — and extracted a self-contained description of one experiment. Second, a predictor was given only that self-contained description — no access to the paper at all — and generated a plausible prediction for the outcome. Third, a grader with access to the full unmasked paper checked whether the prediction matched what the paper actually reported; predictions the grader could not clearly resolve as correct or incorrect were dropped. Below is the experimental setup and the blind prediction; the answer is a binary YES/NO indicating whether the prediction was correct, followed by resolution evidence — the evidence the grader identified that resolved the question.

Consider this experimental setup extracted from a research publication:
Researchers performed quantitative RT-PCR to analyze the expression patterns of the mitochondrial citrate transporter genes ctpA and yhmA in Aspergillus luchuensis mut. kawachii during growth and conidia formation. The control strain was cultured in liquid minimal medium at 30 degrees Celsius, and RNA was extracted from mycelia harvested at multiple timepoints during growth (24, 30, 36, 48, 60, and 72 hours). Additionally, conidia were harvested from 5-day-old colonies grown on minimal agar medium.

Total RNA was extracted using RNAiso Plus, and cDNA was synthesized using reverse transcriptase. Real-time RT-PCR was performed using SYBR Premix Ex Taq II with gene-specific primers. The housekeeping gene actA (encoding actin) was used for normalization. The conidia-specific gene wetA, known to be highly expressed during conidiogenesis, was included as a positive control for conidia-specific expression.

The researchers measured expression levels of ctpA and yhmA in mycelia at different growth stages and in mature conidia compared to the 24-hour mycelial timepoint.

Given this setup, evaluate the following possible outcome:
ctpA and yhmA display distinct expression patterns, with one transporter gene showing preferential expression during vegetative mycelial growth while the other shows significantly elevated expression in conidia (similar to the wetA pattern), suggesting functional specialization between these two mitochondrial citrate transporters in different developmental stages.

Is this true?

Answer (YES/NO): YES